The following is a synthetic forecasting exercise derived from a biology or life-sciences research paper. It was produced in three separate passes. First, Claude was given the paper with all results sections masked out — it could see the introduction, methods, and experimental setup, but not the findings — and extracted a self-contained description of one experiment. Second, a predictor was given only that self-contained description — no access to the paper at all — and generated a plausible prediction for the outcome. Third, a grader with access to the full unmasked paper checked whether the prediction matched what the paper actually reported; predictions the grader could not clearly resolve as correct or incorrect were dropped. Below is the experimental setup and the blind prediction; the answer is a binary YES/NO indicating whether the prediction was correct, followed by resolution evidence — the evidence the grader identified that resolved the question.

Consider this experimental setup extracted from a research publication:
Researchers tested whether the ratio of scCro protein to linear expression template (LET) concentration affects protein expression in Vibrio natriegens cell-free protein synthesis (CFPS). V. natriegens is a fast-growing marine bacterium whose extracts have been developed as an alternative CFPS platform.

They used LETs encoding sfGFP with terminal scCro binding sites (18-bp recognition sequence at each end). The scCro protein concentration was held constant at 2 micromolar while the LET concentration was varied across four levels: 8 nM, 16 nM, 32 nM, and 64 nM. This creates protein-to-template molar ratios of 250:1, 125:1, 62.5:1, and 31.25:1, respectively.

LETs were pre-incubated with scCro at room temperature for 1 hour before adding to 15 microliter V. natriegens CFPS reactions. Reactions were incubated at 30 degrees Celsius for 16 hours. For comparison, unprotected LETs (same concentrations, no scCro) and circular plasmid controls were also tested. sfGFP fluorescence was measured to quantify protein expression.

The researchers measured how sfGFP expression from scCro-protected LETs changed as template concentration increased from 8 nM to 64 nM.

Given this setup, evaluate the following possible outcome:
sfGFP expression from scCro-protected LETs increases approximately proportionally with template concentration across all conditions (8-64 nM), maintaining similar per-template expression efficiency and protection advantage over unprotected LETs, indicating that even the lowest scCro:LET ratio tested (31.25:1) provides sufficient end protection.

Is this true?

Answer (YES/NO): NO